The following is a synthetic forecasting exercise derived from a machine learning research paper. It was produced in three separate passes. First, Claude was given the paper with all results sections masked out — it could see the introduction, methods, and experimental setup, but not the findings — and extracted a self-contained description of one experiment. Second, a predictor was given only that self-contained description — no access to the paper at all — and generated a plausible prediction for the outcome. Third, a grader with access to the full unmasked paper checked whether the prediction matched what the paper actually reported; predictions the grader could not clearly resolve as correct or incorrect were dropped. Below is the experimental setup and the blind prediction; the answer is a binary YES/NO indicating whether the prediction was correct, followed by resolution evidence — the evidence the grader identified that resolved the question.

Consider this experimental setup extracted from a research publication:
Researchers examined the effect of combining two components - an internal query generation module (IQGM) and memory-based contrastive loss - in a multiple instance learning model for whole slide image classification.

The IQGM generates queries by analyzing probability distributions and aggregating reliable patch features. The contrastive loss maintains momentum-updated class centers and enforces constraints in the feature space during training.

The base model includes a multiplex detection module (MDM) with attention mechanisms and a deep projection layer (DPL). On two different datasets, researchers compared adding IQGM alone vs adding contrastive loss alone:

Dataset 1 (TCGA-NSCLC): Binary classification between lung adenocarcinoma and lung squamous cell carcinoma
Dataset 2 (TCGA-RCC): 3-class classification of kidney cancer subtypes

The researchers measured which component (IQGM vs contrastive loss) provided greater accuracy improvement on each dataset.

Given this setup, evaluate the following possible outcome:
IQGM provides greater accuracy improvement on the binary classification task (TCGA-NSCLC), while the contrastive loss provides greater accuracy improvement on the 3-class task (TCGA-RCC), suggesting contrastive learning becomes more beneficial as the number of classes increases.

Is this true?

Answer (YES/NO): YES